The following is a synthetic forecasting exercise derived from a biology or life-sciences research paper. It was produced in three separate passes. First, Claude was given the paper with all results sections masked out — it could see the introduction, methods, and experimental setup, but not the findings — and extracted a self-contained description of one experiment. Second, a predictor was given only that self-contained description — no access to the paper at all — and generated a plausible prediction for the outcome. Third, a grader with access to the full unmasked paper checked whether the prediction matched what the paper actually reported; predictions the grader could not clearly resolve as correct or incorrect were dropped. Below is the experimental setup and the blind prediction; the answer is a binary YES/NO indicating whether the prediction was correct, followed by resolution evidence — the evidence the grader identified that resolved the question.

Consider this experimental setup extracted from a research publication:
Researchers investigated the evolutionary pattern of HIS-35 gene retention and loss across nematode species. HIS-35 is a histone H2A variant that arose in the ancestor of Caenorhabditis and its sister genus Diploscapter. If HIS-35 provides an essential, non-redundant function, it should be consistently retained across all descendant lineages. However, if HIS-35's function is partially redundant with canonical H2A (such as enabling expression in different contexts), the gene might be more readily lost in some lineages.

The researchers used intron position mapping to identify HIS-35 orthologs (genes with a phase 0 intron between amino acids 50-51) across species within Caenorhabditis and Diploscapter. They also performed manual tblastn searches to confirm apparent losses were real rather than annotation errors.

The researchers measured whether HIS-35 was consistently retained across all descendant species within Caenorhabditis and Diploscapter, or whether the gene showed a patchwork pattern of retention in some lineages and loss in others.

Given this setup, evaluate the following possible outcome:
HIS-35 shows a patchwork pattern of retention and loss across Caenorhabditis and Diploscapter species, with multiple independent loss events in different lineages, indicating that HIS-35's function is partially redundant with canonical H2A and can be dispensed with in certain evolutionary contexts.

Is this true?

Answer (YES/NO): YES